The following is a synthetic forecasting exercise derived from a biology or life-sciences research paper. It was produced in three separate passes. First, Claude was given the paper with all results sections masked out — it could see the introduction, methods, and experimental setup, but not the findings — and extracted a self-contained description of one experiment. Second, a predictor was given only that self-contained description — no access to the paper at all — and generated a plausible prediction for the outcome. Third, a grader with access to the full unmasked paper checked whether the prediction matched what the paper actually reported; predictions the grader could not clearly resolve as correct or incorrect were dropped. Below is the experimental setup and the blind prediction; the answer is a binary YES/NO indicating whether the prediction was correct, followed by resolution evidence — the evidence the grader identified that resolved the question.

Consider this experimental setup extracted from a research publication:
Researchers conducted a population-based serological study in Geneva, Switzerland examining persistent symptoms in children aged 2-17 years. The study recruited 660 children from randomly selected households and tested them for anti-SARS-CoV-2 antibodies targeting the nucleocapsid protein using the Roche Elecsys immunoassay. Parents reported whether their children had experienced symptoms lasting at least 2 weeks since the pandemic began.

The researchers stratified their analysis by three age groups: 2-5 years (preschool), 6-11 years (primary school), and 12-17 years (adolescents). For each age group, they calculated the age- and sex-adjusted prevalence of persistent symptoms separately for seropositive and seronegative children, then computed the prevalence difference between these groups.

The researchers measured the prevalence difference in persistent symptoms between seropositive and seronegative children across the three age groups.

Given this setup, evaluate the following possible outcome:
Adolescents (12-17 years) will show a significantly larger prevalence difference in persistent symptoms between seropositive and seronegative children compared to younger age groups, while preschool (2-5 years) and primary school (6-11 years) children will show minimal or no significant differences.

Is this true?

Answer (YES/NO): YES